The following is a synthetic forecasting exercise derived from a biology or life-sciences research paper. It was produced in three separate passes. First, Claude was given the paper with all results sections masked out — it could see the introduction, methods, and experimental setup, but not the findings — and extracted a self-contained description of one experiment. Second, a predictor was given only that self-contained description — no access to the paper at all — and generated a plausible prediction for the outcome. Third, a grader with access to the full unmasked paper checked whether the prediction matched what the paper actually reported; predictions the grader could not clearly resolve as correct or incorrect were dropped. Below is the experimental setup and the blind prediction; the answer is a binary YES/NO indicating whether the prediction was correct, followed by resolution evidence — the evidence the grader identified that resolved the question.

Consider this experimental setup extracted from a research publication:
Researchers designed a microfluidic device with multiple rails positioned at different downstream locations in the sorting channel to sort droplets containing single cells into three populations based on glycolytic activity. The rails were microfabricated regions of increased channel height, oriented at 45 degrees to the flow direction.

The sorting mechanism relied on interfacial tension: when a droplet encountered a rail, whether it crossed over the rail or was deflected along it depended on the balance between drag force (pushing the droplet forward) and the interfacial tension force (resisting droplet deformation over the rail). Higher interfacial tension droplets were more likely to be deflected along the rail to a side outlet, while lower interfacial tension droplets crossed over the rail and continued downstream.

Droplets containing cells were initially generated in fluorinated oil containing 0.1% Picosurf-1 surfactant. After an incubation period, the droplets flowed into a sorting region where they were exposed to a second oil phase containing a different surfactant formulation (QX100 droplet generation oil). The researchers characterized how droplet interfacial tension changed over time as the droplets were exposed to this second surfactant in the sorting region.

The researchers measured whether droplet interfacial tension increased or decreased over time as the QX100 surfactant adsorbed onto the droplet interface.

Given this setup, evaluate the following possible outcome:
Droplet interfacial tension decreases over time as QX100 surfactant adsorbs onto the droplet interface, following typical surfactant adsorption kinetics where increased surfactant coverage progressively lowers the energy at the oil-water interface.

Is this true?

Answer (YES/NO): NO